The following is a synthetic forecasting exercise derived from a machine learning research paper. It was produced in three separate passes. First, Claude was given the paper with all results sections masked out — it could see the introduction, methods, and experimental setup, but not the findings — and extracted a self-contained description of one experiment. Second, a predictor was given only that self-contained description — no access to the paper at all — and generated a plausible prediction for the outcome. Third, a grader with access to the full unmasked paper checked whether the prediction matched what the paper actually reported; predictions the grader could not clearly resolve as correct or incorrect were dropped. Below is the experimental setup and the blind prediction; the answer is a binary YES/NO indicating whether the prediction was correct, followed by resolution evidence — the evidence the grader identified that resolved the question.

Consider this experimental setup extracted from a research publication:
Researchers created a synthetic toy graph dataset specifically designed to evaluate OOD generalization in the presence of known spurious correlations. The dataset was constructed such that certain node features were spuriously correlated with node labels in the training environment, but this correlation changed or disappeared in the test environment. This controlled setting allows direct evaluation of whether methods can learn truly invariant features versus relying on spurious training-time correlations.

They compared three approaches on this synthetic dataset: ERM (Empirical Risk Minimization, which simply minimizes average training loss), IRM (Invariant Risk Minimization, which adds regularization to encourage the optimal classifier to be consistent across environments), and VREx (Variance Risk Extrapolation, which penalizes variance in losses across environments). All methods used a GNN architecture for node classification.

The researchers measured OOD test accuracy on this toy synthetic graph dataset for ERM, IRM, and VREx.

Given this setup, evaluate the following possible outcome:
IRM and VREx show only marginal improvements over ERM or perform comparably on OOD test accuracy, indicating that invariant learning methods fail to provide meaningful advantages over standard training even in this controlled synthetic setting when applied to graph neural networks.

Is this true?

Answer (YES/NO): YES